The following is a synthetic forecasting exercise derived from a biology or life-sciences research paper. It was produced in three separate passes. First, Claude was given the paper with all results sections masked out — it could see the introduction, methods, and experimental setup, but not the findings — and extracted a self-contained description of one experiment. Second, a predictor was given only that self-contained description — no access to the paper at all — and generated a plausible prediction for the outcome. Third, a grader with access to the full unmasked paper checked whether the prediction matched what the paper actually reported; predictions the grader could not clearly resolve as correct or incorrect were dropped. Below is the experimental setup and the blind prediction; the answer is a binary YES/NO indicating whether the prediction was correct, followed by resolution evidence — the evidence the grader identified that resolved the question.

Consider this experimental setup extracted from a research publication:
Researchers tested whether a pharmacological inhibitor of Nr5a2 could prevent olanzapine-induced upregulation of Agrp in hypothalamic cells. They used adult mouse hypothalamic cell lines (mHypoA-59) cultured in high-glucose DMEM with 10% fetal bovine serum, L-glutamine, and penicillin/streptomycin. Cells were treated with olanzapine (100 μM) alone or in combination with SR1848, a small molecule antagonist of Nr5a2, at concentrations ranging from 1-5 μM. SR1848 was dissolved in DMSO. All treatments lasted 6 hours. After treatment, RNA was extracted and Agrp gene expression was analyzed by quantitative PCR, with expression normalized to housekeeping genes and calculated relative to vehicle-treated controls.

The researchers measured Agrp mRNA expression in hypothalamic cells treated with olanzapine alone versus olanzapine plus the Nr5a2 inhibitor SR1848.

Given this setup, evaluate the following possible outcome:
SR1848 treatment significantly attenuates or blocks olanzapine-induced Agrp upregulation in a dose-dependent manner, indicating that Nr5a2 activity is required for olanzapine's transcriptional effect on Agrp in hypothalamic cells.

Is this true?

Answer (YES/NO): NO